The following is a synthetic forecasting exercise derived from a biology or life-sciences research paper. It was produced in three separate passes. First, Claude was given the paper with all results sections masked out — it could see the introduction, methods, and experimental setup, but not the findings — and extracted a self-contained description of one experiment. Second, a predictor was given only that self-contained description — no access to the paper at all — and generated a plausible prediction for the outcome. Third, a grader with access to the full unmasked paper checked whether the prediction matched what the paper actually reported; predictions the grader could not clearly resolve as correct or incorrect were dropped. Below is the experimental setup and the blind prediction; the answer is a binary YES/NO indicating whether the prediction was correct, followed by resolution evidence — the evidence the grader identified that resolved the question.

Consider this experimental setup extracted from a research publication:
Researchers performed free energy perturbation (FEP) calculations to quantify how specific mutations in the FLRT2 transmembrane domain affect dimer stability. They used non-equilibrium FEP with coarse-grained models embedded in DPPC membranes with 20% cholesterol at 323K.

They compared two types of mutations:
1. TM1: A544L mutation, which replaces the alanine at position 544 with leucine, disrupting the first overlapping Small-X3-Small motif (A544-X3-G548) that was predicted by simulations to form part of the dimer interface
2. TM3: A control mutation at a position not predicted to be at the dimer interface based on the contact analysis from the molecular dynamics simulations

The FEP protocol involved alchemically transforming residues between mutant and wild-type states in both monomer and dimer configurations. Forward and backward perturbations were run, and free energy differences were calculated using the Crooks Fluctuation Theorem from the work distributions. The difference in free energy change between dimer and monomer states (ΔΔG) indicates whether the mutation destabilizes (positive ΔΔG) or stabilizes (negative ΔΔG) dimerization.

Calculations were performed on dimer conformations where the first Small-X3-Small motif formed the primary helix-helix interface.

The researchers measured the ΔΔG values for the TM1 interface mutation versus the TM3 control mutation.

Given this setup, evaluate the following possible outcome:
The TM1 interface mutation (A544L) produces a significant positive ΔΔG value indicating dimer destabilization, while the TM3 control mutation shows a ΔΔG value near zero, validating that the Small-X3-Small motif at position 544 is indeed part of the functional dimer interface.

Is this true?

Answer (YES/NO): YES